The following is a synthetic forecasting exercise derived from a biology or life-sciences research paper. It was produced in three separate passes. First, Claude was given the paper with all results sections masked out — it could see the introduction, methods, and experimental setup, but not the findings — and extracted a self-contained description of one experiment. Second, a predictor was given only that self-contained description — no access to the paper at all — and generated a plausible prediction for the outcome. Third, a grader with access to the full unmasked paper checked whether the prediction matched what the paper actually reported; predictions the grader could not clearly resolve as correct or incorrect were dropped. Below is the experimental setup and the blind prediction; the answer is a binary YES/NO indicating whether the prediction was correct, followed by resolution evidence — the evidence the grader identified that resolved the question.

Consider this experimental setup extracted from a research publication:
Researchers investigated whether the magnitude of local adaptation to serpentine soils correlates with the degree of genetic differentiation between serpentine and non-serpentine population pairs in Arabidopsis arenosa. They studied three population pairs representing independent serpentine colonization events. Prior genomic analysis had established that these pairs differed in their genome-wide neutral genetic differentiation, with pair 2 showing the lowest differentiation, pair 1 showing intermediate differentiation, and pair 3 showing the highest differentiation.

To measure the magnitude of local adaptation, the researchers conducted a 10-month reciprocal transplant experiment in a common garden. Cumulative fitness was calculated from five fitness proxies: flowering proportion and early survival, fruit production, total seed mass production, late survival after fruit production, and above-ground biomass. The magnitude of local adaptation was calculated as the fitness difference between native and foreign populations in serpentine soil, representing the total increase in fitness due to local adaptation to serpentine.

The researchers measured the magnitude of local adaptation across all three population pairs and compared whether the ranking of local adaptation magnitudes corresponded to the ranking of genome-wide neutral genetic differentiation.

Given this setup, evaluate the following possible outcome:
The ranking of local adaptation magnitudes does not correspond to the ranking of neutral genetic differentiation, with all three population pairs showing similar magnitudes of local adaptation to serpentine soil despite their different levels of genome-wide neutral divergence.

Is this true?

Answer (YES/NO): NO